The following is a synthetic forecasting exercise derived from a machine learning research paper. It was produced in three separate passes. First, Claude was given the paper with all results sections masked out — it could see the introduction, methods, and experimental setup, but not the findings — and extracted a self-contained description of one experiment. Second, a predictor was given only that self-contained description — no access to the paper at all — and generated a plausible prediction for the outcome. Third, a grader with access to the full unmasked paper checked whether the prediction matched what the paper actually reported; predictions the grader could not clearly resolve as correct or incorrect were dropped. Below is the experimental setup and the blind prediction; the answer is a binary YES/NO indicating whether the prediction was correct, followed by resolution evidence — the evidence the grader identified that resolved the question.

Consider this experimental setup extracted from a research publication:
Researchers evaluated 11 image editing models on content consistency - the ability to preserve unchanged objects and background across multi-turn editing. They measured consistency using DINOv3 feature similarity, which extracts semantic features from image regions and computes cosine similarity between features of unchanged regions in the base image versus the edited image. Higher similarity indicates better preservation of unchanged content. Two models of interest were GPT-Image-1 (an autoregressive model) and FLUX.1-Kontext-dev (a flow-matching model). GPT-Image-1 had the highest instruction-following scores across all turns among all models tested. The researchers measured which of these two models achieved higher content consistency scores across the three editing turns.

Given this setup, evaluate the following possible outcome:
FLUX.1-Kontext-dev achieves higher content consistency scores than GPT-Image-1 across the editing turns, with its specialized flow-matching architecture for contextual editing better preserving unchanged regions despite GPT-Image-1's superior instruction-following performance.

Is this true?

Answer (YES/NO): YES